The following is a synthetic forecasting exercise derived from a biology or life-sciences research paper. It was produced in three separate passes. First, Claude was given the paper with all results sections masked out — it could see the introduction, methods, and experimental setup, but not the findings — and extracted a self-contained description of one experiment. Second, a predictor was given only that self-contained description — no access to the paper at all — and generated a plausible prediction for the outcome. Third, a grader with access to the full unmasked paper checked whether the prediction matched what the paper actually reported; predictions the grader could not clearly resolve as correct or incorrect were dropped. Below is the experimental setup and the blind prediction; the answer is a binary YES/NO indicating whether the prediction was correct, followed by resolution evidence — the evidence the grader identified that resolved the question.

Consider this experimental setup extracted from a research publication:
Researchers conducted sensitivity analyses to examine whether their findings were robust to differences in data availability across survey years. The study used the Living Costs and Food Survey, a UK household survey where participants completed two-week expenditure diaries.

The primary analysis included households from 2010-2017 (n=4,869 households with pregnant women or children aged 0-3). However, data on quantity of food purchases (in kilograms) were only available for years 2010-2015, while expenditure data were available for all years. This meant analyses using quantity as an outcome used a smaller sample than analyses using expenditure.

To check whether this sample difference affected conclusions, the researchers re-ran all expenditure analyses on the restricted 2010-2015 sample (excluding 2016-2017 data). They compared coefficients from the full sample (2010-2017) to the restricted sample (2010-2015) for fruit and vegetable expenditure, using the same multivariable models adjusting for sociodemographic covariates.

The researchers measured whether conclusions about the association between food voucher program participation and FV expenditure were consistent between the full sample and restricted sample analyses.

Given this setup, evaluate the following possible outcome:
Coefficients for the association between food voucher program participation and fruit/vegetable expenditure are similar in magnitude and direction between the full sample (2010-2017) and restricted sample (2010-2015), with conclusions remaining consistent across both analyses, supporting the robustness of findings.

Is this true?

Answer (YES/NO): YES